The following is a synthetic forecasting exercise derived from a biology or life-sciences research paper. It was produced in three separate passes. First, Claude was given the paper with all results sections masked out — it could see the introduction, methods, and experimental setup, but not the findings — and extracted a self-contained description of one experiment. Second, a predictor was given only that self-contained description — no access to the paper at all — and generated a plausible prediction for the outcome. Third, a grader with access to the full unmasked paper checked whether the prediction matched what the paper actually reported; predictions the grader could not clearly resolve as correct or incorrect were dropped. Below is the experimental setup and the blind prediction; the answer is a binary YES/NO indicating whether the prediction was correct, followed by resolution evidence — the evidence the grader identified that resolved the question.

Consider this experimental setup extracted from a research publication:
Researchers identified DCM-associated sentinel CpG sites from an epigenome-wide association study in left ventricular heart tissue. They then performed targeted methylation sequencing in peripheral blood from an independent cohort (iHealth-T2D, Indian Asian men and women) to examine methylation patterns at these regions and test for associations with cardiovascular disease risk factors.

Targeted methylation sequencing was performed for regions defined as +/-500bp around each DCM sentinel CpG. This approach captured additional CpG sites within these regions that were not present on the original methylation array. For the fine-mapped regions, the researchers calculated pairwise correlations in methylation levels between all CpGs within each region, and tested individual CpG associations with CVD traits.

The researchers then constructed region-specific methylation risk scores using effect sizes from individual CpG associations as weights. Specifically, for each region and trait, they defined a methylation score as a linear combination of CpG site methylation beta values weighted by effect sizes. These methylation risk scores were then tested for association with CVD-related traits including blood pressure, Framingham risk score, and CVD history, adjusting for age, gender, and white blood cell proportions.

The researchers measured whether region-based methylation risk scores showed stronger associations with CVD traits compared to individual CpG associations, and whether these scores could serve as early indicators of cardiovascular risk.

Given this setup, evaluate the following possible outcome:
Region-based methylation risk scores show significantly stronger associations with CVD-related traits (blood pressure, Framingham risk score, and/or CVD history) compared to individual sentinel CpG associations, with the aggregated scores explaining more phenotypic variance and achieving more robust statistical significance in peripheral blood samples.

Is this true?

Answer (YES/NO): YES